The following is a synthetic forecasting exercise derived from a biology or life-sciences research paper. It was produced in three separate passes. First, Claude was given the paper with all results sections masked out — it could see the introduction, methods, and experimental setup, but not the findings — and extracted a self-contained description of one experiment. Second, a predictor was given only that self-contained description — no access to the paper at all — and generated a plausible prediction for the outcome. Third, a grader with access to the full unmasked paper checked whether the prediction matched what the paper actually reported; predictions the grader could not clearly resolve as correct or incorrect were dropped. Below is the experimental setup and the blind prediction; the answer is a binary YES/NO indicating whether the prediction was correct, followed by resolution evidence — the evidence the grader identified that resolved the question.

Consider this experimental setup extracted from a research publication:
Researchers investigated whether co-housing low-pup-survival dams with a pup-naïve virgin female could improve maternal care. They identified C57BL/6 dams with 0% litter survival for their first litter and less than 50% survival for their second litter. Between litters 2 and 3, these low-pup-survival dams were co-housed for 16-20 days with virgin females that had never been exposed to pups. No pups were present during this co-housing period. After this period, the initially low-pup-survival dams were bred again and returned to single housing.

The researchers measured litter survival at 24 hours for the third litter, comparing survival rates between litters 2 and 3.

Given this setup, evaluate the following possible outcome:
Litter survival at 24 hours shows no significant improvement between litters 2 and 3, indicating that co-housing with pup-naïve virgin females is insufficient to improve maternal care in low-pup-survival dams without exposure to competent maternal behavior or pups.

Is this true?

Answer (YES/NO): YES